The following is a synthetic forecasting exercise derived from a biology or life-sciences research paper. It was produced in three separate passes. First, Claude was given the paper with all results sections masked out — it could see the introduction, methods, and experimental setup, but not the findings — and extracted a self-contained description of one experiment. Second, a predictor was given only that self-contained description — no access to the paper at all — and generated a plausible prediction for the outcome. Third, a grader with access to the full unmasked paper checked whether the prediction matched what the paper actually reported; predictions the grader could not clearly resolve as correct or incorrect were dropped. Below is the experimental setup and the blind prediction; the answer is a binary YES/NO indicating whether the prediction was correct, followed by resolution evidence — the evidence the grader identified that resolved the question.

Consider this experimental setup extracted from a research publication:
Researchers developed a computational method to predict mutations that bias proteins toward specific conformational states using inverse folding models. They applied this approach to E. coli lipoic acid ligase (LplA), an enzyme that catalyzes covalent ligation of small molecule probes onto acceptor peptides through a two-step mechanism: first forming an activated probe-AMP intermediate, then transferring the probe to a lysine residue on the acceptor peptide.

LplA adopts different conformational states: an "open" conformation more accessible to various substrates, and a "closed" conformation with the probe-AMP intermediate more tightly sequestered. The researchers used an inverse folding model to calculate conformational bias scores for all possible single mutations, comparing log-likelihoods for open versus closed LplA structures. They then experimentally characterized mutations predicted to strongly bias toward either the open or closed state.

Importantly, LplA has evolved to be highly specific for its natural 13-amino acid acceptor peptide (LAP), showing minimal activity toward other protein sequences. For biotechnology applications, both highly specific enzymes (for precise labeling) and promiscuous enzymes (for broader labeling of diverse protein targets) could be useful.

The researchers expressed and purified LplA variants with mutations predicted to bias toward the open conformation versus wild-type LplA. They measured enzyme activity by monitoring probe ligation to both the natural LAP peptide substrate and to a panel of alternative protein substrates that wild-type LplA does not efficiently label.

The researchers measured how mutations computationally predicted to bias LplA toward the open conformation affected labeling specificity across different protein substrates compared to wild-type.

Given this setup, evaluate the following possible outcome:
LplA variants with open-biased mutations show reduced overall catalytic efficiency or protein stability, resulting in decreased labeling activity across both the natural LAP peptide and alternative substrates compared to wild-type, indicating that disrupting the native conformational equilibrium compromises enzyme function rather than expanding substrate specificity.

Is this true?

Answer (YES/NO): NO